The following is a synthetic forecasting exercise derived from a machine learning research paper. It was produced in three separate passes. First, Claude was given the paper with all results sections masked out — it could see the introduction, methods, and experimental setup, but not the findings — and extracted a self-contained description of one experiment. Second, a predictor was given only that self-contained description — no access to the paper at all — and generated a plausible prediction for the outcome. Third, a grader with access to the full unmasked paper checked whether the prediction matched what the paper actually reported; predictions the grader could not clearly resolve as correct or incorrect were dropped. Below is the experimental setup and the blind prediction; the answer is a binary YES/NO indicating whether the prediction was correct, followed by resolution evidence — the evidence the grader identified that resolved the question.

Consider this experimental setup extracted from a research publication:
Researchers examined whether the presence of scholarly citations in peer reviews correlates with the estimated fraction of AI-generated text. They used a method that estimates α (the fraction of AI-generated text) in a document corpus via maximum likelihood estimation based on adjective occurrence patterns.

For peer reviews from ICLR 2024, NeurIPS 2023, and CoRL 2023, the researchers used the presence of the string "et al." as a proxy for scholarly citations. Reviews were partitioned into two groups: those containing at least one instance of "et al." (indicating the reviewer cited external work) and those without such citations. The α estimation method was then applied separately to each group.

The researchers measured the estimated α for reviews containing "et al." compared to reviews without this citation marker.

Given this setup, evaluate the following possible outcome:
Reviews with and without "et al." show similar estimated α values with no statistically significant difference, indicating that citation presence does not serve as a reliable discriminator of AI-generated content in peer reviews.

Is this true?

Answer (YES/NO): NO